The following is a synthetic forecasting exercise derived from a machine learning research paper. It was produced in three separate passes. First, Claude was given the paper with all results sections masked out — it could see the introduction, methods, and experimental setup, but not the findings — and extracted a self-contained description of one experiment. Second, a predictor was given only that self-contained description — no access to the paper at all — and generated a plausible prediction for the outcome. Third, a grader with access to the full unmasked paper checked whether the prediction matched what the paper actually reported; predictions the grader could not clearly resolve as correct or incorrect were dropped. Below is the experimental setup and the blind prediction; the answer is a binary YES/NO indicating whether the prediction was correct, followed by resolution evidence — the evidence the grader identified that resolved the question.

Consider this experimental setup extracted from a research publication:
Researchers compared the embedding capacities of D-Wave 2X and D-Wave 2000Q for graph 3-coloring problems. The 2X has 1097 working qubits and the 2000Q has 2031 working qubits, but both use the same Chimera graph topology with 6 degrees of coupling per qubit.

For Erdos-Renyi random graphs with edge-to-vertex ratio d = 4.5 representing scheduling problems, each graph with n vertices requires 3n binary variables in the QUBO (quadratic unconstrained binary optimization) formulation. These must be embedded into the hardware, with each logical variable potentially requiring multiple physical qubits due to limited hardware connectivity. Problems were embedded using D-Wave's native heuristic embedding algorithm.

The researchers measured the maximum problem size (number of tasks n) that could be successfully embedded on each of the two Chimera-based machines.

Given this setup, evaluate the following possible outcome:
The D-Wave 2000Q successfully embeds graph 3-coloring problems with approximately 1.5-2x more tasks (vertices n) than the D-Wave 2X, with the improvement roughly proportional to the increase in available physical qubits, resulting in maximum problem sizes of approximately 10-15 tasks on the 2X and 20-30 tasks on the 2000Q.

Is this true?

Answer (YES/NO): NO